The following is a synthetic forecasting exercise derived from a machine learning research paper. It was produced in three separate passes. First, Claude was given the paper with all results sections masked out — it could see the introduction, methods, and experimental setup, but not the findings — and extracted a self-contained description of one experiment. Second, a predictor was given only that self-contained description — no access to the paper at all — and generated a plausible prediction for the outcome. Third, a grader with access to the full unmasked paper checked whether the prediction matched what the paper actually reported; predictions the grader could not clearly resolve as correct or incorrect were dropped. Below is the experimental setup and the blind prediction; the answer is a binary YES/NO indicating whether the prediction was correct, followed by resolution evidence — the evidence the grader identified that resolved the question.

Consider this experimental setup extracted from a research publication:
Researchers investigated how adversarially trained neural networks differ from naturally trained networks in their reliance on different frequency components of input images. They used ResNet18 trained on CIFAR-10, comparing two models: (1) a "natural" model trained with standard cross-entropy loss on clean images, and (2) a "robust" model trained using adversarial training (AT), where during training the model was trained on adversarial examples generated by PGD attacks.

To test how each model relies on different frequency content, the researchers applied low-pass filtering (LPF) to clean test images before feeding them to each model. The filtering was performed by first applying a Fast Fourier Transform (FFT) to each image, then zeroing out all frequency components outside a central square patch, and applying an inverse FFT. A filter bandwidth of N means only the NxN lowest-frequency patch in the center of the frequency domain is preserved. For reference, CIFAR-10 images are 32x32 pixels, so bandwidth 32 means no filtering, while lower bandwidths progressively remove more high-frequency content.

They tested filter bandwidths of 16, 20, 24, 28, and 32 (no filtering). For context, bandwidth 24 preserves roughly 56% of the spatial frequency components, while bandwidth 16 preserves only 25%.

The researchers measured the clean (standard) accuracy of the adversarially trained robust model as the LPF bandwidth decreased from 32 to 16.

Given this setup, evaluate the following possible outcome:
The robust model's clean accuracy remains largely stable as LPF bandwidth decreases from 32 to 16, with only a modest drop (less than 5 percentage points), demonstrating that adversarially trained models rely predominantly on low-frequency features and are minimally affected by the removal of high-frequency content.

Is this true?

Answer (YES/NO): YES